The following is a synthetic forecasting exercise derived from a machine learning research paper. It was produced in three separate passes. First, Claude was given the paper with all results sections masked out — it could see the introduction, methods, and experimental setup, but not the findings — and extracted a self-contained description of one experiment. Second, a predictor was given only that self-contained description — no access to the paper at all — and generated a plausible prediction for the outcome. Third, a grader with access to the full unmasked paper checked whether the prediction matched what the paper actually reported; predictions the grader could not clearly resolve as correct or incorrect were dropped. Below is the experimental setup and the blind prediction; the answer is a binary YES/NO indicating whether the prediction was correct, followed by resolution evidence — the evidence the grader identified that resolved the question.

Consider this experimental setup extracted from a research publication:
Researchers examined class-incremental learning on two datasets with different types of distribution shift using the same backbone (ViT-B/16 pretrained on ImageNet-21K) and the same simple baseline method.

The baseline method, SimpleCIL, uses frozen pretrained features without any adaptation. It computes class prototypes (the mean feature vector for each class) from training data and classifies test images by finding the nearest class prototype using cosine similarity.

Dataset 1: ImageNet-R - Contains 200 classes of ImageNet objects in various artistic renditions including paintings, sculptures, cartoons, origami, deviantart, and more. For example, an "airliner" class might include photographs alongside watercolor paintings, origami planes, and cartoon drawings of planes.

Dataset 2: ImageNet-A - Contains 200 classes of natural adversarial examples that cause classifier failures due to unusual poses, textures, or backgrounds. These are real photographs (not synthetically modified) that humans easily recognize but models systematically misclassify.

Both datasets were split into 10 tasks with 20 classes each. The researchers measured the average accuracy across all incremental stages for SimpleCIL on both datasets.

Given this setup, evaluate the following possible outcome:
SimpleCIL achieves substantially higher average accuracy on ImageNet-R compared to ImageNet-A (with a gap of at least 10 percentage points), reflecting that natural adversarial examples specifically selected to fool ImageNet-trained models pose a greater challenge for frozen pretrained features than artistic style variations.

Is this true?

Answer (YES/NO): NO